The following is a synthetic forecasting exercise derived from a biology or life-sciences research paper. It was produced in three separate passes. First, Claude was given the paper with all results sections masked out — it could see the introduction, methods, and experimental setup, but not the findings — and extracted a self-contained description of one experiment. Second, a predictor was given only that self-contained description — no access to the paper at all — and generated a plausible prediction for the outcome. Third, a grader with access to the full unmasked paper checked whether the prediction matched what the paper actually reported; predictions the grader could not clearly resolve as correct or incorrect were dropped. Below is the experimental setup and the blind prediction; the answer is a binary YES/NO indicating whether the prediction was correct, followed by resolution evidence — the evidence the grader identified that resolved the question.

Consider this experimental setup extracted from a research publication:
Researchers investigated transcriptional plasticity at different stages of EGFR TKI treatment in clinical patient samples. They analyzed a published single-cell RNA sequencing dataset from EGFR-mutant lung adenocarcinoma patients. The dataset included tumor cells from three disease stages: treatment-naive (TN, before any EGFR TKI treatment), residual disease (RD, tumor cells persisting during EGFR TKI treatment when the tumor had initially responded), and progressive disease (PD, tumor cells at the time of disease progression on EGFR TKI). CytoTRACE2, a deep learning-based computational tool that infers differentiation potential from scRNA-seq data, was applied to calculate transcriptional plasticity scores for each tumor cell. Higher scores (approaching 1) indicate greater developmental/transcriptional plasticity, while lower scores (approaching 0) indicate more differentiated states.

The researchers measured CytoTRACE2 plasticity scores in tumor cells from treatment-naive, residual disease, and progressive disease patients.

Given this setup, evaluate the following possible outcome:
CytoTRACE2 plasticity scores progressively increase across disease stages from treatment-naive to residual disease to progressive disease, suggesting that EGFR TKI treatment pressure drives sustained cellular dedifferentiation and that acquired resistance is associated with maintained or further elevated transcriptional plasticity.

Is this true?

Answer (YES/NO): YES